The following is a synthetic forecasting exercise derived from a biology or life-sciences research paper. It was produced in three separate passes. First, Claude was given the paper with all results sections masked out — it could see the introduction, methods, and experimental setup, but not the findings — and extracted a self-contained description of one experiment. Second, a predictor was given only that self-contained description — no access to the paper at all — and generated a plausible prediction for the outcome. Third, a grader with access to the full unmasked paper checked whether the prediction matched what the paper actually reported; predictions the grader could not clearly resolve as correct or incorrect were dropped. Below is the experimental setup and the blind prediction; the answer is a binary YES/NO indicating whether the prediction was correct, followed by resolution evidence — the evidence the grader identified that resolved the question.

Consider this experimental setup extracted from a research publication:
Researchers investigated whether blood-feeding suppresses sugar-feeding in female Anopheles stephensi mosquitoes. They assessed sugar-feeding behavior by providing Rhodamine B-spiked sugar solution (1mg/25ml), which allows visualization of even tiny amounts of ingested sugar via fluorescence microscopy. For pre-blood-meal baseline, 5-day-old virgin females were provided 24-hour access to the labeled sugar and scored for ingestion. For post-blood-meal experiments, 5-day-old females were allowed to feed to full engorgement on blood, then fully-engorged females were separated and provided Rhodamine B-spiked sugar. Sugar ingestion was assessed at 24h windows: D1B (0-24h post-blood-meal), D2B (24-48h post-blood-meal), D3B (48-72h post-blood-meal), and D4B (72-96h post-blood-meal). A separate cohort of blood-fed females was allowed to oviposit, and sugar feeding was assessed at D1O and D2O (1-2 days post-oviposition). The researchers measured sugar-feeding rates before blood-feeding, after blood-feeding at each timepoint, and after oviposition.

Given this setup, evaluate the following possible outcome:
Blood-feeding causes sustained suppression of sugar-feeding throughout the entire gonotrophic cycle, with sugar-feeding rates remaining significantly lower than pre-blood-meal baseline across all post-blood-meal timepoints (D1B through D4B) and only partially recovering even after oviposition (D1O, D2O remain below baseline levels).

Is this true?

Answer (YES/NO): NO